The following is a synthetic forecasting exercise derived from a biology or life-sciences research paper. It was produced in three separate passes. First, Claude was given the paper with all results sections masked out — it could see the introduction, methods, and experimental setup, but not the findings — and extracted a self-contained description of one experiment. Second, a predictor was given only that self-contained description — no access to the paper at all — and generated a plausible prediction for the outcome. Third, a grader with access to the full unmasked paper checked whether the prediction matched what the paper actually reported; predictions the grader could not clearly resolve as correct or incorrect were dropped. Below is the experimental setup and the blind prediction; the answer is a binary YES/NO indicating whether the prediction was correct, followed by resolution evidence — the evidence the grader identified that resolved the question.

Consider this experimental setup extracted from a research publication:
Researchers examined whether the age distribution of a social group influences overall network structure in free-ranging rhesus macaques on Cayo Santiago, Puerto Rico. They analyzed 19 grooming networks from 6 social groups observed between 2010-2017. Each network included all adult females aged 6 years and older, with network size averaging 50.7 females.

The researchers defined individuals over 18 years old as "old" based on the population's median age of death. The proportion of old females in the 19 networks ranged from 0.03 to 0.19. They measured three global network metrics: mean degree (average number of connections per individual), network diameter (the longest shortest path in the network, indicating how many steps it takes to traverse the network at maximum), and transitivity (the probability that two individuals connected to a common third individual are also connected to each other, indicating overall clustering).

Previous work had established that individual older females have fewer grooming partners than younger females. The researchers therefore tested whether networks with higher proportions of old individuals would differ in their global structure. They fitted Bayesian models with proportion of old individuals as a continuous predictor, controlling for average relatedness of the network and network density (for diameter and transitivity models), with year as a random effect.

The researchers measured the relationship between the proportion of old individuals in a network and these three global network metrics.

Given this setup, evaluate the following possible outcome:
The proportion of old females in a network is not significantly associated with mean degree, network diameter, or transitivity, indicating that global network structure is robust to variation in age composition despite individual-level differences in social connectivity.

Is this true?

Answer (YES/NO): YES